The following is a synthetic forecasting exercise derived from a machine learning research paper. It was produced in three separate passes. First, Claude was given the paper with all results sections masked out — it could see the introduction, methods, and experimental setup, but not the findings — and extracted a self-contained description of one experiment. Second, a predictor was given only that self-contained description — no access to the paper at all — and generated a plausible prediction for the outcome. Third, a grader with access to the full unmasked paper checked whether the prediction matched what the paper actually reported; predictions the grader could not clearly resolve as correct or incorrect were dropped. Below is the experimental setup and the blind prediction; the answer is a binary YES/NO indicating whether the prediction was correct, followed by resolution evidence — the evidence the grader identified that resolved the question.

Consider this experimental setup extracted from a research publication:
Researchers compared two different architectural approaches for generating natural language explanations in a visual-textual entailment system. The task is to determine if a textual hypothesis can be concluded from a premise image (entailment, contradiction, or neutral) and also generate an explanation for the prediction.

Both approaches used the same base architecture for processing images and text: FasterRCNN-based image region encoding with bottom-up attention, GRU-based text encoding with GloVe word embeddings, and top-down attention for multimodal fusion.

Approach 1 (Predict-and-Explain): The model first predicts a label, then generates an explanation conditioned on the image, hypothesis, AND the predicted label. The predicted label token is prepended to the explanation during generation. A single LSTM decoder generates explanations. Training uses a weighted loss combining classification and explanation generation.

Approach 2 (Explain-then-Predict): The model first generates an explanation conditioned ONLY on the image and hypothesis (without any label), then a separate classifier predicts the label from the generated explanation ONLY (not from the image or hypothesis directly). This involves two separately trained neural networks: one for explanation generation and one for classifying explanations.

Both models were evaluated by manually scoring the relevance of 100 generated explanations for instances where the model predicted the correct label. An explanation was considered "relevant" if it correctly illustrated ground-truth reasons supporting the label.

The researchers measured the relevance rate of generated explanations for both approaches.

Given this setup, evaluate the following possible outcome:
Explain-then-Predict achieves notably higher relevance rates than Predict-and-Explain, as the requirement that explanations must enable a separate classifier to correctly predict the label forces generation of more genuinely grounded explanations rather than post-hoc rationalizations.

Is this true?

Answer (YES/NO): YES